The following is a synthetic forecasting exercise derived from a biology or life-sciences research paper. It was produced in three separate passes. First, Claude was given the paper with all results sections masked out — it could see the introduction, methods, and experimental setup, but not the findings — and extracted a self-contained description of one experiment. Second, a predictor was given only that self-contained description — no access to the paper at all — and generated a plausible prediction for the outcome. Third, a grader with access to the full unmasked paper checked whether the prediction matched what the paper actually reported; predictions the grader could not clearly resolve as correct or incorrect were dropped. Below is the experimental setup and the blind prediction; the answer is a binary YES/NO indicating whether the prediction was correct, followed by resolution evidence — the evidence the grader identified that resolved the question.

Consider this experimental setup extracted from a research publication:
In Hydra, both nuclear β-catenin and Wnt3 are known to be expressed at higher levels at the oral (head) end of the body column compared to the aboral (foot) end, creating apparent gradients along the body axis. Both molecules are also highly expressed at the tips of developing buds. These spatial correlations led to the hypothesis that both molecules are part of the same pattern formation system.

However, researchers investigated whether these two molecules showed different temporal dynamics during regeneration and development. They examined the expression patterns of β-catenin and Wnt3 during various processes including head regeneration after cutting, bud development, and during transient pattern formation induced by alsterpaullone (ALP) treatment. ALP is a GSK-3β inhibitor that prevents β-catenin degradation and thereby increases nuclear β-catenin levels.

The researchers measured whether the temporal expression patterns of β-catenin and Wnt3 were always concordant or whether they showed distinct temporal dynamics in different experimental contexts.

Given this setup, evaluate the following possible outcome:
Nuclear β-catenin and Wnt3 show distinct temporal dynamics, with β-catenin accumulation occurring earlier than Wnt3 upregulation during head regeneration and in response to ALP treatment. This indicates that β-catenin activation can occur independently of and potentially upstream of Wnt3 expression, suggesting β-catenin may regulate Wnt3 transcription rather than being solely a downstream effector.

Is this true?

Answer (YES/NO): YES